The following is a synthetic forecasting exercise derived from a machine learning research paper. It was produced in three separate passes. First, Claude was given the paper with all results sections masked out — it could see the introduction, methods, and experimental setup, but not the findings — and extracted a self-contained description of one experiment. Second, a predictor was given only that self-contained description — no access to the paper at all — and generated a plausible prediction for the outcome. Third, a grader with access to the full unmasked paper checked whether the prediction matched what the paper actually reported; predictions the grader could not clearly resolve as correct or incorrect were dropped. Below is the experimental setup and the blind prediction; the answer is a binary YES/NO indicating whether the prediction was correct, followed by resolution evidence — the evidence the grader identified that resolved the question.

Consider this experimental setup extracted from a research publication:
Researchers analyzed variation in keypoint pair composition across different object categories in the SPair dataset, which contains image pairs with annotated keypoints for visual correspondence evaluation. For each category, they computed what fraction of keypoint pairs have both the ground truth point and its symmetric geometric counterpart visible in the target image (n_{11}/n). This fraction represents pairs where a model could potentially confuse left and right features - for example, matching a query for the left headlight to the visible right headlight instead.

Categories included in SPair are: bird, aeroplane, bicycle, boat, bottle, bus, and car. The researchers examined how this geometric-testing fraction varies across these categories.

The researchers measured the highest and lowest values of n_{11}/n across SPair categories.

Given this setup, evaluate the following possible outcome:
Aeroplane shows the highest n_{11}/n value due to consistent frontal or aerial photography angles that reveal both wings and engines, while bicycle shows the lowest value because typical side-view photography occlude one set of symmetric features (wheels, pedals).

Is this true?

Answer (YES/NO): NO